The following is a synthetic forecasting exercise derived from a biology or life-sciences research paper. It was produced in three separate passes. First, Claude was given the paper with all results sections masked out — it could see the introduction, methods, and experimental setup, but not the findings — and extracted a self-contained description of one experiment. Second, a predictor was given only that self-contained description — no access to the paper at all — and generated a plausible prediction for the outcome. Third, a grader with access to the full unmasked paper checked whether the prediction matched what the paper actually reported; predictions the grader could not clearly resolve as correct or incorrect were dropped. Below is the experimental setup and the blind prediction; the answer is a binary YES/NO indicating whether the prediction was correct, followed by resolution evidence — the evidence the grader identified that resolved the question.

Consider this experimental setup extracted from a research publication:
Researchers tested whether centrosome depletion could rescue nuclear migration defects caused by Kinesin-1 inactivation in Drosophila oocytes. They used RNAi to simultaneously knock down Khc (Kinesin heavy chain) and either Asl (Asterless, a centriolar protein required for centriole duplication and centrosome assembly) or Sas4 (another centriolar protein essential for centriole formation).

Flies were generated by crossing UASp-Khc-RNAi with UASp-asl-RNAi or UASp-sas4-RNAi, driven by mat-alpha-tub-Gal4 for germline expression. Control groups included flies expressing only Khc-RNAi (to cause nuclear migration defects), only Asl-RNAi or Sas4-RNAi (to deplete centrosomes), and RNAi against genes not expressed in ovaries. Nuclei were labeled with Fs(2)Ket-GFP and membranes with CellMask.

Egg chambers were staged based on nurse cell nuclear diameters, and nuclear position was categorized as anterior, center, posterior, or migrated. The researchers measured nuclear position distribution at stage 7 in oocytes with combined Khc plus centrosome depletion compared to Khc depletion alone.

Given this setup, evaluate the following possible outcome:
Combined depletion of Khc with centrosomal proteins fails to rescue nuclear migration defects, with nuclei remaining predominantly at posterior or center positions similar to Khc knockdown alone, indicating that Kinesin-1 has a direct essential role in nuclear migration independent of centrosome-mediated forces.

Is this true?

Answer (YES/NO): NO